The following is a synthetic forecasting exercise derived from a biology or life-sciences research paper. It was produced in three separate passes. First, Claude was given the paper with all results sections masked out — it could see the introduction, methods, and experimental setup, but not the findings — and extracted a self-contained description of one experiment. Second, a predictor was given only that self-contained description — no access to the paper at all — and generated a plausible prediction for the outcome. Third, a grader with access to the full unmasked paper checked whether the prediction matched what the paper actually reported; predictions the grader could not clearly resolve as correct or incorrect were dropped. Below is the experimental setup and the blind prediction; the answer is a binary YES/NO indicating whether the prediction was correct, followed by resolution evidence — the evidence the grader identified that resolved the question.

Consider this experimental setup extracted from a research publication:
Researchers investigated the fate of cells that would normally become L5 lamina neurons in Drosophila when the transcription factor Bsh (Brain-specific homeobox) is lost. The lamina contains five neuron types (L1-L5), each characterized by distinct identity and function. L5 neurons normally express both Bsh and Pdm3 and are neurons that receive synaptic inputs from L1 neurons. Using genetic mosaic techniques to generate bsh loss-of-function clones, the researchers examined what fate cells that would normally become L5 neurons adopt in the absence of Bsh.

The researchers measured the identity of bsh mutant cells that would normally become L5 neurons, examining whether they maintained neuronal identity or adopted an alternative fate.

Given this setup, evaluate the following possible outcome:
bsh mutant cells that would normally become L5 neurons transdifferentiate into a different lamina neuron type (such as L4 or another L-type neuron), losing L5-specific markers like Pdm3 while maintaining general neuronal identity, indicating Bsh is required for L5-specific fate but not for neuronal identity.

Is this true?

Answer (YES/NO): YES